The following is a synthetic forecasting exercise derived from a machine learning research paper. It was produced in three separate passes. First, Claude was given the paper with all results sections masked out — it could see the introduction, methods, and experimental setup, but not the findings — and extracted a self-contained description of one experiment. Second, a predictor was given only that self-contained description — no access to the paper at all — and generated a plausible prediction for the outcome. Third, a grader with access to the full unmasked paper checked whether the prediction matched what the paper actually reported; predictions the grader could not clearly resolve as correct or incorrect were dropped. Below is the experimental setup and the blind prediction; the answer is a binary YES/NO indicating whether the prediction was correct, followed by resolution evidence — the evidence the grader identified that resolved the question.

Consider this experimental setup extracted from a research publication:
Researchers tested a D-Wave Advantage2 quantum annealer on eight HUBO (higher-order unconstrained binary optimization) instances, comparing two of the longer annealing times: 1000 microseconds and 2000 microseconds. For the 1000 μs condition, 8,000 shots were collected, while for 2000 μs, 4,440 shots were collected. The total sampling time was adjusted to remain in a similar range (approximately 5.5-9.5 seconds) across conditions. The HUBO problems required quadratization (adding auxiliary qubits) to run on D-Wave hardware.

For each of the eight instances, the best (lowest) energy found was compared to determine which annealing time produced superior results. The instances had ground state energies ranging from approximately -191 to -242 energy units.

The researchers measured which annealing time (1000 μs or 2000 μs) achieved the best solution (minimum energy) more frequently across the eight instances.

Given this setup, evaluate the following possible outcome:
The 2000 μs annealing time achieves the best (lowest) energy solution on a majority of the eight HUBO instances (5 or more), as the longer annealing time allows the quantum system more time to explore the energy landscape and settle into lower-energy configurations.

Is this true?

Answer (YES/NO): NO